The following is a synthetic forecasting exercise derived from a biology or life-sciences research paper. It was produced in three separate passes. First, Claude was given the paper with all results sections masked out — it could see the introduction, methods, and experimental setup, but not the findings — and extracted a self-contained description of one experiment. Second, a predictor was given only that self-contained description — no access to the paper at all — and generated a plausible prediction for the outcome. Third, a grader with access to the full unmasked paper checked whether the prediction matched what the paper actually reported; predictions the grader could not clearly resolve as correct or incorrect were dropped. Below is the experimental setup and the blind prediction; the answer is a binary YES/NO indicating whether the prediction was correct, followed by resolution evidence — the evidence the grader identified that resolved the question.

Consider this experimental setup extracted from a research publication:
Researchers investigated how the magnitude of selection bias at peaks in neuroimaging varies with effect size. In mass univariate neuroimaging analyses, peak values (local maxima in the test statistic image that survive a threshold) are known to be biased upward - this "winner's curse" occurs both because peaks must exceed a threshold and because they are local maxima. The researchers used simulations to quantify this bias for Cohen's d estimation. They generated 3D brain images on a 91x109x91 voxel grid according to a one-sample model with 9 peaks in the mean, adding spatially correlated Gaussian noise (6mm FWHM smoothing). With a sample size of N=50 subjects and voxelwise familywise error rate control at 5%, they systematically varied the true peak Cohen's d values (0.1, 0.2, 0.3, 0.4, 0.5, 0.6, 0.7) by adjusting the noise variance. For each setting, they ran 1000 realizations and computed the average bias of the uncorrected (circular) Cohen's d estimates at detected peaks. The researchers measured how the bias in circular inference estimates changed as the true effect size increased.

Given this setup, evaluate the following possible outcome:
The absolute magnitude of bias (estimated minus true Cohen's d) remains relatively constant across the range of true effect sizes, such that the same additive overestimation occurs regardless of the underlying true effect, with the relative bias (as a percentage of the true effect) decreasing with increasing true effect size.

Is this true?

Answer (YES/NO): NO